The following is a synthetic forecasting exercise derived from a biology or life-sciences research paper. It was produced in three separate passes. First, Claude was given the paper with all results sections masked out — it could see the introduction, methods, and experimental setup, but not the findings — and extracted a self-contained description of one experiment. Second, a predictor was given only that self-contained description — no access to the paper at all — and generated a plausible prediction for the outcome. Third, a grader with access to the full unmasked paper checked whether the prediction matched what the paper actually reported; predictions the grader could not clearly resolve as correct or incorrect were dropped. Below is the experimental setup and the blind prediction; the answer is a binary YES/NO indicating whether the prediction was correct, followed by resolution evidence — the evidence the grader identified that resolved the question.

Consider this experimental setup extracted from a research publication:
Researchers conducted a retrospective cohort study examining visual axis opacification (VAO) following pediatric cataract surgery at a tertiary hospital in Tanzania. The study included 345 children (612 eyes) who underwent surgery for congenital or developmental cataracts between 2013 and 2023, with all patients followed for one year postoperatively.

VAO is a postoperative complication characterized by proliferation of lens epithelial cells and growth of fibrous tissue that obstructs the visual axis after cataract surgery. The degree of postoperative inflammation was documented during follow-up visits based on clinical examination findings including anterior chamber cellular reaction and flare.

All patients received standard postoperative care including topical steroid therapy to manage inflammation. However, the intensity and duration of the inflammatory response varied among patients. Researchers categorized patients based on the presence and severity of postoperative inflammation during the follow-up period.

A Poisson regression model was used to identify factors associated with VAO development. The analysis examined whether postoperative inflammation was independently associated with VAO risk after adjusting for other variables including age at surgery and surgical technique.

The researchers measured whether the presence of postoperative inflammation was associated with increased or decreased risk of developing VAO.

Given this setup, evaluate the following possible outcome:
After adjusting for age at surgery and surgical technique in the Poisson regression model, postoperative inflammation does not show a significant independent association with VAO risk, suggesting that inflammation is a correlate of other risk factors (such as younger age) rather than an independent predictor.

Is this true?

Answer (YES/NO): NO